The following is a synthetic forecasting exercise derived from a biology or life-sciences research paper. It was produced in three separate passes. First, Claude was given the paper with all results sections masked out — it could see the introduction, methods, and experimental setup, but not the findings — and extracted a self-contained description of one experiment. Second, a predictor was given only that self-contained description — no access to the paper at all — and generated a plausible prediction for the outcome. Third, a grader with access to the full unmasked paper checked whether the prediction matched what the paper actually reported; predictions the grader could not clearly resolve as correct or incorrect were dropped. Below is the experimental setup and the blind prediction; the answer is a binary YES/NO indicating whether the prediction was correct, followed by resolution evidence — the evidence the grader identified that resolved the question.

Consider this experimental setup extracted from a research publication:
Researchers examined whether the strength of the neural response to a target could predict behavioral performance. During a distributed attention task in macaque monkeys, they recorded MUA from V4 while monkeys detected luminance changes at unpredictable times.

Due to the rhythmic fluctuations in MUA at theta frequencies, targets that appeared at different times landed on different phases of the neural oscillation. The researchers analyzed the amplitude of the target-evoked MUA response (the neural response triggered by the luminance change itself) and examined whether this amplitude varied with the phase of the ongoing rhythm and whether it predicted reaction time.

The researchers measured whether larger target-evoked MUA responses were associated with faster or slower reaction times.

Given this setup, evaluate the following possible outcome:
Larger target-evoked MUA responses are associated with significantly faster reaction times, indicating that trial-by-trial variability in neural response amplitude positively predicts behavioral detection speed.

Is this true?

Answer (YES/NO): YES